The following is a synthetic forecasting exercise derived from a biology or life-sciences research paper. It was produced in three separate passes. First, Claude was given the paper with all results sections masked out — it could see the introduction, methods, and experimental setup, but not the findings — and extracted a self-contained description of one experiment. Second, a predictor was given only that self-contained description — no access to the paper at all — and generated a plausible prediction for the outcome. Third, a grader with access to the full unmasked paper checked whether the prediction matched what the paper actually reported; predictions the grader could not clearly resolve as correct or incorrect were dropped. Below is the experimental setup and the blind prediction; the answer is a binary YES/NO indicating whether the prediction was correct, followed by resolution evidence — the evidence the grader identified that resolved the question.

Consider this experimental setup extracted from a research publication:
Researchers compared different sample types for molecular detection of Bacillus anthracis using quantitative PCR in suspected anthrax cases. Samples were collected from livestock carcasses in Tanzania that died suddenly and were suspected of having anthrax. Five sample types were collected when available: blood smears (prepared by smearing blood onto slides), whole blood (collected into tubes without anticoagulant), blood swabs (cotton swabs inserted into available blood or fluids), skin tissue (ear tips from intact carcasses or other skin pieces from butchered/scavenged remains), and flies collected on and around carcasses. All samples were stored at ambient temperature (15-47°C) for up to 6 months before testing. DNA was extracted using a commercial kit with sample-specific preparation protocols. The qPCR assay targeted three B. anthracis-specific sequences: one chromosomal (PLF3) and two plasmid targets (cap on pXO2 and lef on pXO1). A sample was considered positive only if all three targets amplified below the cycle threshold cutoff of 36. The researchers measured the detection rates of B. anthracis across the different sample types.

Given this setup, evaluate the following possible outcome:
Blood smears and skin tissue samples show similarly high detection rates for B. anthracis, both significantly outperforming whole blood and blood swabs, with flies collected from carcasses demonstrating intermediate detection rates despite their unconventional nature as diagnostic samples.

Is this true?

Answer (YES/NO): NO